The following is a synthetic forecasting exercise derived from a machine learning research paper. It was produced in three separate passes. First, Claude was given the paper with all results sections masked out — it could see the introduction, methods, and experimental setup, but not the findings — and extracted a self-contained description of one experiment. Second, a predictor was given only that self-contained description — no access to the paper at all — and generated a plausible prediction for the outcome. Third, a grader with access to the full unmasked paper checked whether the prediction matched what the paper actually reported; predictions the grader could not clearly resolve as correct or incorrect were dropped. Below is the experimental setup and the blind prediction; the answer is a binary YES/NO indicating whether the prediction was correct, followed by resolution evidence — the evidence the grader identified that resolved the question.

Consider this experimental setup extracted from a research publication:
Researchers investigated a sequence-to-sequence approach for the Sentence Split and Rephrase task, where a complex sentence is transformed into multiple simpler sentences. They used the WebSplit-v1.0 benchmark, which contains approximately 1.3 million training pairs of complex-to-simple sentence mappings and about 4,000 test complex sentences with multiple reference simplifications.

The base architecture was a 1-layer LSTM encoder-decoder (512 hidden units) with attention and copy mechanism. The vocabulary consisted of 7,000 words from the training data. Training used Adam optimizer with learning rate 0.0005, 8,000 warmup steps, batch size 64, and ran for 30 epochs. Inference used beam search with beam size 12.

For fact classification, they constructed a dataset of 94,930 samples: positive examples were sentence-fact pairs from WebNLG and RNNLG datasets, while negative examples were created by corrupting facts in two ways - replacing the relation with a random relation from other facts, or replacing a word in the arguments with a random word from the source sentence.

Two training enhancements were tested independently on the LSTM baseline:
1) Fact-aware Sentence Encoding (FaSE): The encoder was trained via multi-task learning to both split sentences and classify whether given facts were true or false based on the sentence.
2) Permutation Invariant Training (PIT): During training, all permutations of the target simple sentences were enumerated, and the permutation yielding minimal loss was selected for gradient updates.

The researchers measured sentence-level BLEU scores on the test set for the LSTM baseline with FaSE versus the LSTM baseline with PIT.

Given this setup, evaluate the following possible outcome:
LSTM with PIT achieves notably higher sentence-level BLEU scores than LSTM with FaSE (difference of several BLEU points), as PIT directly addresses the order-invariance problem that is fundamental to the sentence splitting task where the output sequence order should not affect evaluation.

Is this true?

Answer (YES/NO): NO